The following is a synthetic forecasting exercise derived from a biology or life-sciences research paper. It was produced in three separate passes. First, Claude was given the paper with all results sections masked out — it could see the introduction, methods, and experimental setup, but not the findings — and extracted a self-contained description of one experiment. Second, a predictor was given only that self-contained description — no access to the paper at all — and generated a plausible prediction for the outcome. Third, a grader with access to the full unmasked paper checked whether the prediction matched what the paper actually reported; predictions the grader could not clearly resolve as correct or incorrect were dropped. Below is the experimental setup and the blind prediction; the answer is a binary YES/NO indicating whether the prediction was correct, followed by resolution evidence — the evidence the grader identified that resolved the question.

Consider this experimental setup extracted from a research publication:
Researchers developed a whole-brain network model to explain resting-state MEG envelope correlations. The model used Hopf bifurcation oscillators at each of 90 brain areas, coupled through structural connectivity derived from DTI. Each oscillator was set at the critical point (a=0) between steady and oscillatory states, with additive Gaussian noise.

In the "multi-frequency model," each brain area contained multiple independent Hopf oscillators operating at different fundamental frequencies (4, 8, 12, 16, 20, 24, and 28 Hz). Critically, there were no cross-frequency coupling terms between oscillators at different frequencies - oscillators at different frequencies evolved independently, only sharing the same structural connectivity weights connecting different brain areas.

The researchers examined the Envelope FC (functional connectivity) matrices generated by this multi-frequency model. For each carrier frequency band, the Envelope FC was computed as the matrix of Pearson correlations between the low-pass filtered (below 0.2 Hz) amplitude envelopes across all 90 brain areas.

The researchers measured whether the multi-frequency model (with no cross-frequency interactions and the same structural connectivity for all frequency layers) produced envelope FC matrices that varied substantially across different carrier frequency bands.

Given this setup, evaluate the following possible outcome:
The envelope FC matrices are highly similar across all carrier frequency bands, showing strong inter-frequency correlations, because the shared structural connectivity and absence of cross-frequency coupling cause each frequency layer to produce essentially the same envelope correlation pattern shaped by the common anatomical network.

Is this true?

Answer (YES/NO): YES